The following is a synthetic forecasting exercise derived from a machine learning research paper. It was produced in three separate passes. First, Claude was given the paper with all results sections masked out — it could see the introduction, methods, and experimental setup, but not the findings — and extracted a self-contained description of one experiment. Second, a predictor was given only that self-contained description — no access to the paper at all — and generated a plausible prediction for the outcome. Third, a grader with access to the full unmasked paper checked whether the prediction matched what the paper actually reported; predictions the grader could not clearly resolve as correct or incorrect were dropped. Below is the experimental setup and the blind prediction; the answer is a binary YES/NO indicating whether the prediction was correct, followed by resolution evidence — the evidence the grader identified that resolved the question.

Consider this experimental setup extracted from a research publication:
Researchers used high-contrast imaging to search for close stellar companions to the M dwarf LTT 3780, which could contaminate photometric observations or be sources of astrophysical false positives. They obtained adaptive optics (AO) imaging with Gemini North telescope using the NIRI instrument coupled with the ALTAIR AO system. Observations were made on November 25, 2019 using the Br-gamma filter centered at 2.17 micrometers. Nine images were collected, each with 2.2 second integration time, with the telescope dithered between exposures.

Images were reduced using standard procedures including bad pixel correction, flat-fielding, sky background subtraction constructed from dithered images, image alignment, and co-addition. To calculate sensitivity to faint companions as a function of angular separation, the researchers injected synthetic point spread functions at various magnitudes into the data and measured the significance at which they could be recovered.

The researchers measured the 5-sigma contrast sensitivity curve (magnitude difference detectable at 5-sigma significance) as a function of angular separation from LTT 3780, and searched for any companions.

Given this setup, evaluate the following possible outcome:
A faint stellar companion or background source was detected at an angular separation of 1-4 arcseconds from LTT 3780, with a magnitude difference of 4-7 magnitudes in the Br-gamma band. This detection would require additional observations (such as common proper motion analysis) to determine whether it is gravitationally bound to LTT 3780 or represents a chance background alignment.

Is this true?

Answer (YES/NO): NO